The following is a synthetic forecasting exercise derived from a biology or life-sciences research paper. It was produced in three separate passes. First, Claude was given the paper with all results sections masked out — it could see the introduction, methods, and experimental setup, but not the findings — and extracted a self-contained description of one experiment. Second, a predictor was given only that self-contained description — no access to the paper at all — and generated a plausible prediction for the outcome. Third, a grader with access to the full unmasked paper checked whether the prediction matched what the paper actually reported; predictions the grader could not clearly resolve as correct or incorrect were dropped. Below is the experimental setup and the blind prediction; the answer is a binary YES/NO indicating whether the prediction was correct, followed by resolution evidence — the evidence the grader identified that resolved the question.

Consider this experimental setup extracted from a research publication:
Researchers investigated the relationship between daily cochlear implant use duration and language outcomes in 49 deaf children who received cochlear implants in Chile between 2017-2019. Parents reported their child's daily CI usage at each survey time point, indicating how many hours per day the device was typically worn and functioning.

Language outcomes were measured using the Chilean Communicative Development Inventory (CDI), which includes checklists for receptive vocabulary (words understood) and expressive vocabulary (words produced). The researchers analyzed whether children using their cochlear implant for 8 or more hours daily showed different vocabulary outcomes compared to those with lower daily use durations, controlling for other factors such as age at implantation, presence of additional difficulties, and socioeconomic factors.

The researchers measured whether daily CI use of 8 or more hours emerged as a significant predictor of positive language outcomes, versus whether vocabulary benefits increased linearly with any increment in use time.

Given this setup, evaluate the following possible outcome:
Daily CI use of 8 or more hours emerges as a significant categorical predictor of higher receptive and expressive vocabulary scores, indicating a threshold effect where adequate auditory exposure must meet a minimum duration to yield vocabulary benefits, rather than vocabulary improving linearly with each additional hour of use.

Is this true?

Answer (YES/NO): NO